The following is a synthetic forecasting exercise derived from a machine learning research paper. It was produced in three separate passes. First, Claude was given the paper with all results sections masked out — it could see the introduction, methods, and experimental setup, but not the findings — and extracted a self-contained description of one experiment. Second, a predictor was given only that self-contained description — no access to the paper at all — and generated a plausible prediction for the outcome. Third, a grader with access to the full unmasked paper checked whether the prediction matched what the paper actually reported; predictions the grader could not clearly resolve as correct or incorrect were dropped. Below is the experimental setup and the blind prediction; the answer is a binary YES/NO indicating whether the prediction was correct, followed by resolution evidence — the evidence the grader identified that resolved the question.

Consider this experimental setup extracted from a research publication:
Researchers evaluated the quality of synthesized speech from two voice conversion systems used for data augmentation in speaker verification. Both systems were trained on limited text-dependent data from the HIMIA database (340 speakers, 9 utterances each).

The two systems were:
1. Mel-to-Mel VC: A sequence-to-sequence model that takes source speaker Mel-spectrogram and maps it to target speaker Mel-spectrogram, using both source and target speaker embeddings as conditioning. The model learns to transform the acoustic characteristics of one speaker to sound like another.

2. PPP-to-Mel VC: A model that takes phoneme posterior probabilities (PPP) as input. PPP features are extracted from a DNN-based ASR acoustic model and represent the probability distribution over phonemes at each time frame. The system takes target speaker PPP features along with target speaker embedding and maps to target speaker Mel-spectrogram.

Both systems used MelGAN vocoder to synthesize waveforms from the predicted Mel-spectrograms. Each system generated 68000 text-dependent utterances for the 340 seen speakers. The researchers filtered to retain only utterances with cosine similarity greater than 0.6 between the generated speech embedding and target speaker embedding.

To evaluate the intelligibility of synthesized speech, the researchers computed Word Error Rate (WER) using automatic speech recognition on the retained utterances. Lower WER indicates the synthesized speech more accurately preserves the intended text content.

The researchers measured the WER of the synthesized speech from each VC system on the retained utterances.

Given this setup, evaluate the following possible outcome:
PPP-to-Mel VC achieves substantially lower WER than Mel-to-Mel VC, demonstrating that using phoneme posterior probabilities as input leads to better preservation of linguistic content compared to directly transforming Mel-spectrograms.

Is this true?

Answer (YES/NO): NO